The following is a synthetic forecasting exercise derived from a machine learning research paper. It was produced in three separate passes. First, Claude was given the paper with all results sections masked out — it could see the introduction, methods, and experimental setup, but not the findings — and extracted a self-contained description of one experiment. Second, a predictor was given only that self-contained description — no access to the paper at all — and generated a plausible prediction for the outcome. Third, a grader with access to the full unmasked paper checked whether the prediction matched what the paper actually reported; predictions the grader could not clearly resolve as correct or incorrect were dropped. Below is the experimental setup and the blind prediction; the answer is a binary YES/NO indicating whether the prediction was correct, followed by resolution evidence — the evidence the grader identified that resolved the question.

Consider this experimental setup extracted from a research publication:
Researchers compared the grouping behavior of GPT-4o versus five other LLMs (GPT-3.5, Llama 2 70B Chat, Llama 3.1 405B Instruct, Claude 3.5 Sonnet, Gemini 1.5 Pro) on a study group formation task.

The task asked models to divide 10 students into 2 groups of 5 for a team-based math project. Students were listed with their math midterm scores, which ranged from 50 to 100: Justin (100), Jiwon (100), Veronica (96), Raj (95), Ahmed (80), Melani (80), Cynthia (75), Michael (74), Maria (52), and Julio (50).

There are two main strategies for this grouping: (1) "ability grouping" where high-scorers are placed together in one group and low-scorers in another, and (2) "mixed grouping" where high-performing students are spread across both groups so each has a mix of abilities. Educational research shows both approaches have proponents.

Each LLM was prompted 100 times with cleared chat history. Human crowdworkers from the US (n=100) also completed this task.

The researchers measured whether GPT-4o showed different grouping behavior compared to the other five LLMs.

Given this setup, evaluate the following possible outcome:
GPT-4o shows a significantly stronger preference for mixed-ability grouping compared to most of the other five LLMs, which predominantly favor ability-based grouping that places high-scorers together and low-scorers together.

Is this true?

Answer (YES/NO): YES